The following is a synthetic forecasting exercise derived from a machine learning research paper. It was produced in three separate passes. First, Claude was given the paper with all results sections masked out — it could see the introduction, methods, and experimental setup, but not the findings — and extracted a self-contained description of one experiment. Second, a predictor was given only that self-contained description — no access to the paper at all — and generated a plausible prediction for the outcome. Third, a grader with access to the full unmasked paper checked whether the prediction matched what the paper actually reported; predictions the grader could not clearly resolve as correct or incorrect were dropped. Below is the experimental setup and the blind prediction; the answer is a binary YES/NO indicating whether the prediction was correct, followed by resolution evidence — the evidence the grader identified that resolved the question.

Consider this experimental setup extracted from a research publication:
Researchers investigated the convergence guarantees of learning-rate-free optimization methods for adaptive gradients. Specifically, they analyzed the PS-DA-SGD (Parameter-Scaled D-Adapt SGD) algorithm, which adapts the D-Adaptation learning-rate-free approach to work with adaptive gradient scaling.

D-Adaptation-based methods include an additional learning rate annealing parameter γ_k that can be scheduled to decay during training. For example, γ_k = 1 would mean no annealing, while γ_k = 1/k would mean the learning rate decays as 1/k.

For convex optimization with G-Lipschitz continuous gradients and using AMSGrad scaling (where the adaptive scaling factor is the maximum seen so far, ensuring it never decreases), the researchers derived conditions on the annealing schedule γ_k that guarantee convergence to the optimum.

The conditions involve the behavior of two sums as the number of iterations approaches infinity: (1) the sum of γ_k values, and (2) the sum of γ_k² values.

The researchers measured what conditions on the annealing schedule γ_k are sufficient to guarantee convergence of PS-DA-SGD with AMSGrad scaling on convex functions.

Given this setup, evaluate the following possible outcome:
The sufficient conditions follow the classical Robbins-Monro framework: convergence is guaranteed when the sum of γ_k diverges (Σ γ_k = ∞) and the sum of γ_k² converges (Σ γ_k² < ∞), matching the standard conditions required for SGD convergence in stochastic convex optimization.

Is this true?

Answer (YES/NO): YES